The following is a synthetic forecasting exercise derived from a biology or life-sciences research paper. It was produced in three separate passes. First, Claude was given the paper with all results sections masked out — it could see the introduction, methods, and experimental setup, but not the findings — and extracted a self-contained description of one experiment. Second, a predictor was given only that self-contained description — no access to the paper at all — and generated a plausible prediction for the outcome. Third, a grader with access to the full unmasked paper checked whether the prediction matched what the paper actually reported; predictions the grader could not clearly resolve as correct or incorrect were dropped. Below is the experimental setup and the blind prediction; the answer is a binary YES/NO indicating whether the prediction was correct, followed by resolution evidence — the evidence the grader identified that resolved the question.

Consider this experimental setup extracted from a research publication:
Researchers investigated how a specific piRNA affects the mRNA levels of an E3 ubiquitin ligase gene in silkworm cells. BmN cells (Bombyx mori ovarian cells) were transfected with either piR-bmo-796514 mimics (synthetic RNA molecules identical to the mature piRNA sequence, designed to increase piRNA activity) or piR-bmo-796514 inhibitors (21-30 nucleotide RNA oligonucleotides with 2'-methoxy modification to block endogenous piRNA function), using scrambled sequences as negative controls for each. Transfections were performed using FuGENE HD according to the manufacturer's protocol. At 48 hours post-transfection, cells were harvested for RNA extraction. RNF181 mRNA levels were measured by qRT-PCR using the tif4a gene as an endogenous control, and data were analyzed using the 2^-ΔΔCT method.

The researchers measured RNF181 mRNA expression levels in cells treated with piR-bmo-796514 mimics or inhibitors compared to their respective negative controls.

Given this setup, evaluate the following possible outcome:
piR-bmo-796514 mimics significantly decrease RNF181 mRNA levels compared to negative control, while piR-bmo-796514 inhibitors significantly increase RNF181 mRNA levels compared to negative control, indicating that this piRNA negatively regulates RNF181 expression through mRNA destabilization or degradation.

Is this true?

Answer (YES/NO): YES